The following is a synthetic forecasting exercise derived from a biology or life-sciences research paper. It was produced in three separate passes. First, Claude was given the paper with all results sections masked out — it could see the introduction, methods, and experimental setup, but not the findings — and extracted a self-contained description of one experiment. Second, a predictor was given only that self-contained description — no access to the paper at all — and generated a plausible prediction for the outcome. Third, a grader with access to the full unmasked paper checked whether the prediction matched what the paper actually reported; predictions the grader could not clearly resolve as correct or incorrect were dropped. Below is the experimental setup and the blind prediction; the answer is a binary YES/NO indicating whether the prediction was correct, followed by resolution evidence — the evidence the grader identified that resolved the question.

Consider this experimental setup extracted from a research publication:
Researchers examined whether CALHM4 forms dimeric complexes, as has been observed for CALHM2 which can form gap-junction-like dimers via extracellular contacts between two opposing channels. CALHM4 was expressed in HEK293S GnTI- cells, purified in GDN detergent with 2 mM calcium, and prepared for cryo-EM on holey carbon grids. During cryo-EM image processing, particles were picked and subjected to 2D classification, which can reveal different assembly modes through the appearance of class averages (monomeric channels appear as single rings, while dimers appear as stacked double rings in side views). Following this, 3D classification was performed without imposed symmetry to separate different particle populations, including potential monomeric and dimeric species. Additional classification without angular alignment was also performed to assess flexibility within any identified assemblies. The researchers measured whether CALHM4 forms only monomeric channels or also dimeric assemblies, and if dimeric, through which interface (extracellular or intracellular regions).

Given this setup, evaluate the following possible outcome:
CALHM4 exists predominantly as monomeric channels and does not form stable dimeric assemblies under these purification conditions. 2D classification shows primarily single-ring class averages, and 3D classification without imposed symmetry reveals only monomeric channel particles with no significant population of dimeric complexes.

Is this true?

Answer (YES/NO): NO